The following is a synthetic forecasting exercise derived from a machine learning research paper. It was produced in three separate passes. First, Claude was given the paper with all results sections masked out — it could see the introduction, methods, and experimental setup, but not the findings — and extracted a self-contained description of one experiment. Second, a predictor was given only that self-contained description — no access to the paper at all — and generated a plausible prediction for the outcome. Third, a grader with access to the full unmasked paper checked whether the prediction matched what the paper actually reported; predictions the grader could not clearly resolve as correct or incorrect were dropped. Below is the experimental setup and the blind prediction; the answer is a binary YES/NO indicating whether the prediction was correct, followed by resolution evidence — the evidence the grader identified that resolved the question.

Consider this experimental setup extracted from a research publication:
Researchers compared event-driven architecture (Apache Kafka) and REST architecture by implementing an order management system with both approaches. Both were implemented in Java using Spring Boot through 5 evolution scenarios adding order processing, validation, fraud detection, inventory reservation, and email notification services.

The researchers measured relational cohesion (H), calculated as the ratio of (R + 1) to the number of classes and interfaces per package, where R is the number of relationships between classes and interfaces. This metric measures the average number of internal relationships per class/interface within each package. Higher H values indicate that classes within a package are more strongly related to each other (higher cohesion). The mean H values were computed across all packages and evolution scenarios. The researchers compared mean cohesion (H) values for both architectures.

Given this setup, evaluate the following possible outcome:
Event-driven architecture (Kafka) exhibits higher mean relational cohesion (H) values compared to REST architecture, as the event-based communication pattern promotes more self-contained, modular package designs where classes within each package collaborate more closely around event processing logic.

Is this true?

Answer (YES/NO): YES